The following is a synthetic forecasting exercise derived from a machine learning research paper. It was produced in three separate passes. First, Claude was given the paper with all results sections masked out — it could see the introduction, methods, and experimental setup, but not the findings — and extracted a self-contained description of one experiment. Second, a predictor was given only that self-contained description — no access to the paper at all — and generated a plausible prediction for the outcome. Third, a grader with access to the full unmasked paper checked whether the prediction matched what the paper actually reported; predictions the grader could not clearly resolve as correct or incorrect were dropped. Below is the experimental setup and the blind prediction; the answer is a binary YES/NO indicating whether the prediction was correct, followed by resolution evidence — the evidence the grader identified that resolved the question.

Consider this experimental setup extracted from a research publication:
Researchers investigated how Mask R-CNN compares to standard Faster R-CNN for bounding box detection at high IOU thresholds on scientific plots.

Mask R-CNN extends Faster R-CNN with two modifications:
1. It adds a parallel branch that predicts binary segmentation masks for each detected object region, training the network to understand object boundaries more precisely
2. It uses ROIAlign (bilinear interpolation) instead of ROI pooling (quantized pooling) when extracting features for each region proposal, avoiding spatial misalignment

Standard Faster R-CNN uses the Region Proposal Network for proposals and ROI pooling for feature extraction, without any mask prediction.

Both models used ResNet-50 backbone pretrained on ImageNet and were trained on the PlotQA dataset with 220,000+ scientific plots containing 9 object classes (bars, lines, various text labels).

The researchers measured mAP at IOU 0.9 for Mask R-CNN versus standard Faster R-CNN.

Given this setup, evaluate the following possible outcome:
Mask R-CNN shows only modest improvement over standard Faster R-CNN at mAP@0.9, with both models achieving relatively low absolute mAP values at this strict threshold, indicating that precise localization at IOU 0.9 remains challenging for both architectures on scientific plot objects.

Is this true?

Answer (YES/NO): NO